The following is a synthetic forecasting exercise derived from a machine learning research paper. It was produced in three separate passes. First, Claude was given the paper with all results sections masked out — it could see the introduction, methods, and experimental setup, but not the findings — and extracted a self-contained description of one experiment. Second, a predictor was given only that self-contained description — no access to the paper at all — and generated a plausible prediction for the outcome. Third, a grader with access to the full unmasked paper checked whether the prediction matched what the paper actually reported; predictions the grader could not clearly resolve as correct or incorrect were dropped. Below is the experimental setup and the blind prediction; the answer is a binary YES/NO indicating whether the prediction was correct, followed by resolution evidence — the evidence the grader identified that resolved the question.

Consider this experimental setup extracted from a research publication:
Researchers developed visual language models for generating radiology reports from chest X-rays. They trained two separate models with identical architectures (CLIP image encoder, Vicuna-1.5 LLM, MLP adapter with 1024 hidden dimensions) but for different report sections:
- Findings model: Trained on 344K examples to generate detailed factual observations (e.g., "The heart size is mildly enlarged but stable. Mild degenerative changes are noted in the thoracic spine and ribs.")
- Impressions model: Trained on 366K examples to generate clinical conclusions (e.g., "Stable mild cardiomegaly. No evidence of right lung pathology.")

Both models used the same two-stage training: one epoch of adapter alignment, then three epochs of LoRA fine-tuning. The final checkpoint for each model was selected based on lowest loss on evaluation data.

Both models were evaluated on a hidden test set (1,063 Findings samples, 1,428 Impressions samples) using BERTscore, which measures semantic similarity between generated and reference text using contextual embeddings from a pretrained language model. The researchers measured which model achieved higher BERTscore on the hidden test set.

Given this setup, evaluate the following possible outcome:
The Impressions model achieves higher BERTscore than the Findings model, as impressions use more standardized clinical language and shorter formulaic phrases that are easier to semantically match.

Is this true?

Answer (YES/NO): NO